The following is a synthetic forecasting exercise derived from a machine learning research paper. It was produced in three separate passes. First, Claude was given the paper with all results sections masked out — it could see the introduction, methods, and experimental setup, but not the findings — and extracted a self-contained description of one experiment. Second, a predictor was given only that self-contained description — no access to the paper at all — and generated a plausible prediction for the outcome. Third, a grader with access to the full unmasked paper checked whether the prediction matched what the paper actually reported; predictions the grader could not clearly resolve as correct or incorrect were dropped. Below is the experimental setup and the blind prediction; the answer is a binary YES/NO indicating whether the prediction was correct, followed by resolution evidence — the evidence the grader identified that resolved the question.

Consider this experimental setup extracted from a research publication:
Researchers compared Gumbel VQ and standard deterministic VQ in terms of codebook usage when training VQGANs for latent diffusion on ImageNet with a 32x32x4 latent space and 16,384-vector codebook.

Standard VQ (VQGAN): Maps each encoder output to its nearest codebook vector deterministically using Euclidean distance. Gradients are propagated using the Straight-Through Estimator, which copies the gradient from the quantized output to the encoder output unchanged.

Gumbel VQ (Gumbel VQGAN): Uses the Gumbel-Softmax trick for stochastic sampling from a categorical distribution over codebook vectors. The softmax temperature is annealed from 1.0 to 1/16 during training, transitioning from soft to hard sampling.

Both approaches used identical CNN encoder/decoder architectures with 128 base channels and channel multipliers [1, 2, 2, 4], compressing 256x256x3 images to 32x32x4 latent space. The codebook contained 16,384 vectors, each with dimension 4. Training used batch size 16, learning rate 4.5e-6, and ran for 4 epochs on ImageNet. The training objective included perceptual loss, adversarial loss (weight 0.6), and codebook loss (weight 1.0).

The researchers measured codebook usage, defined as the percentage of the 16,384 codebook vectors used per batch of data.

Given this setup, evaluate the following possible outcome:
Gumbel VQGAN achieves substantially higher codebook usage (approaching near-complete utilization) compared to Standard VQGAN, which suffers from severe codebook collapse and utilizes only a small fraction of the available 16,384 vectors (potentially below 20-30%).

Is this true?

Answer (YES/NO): NO